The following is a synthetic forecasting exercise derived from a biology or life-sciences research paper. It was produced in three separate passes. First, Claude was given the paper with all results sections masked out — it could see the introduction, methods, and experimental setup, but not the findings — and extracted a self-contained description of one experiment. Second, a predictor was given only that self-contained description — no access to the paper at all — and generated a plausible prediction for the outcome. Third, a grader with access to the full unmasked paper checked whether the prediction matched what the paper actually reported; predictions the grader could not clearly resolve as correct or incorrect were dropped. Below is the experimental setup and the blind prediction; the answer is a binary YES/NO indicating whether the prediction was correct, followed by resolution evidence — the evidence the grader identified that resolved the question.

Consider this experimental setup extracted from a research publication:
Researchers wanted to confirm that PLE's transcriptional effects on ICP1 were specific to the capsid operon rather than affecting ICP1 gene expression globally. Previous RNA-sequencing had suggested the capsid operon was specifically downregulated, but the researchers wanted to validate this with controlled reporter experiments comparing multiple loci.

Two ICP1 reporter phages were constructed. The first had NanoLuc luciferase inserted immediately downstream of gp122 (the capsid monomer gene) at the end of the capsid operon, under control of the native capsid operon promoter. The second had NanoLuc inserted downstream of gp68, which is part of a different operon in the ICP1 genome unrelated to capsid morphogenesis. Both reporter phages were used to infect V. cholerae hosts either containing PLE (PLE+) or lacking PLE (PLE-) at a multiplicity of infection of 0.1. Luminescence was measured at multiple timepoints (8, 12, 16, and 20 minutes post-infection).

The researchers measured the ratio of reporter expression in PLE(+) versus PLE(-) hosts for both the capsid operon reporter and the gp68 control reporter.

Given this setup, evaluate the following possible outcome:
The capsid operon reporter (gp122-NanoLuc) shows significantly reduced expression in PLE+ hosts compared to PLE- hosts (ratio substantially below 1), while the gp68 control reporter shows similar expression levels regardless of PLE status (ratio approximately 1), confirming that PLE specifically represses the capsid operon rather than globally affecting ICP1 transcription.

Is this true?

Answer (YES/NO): YES